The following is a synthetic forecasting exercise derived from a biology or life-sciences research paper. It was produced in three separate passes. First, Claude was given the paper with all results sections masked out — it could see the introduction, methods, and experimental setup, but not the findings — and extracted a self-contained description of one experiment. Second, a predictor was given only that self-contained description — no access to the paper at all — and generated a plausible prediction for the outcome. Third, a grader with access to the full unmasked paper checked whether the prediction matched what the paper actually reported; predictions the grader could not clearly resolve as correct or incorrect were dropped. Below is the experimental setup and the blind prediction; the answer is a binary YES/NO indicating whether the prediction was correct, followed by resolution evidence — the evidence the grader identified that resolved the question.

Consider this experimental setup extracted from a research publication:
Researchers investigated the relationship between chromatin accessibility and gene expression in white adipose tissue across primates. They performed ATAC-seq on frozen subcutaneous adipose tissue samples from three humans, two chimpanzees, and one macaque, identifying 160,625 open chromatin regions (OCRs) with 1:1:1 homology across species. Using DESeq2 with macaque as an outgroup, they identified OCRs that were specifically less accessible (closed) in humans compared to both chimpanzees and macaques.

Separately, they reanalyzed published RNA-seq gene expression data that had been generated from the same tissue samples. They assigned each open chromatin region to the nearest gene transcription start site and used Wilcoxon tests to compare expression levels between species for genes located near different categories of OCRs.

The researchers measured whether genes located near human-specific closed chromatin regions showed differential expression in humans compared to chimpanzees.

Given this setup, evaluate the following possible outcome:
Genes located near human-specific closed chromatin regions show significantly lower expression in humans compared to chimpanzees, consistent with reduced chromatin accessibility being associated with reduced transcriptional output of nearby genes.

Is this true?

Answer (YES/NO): NO